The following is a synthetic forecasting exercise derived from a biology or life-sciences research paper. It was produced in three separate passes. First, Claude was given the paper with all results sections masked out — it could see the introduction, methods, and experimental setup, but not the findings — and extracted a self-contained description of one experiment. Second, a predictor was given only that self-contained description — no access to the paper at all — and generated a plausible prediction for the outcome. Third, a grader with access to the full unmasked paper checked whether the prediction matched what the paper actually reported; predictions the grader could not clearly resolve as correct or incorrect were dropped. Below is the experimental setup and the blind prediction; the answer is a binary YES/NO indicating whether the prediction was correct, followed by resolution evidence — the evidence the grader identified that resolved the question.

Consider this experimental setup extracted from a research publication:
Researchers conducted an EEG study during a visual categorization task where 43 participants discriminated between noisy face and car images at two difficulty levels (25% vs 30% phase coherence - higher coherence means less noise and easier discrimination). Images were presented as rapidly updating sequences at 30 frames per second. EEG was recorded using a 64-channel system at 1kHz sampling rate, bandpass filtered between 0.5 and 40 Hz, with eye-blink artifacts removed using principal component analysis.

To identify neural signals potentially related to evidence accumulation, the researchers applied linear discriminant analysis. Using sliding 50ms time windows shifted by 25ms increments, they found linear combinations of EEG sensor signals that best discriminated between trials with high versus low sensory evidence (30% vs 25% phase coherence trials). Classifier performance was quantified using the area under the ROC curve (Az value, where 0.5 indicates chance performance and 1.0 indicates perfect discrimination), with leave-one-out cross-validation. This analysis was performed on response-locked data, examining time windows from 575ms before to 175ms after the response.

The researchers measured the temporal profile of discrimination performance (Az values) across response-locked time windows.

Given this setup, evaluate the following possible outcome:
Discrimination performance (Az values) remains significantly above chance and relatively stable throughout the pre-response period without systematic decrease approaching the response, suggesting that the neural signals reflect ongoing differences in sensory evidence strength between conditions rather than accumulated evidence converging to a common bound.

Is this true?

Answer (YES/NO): NO